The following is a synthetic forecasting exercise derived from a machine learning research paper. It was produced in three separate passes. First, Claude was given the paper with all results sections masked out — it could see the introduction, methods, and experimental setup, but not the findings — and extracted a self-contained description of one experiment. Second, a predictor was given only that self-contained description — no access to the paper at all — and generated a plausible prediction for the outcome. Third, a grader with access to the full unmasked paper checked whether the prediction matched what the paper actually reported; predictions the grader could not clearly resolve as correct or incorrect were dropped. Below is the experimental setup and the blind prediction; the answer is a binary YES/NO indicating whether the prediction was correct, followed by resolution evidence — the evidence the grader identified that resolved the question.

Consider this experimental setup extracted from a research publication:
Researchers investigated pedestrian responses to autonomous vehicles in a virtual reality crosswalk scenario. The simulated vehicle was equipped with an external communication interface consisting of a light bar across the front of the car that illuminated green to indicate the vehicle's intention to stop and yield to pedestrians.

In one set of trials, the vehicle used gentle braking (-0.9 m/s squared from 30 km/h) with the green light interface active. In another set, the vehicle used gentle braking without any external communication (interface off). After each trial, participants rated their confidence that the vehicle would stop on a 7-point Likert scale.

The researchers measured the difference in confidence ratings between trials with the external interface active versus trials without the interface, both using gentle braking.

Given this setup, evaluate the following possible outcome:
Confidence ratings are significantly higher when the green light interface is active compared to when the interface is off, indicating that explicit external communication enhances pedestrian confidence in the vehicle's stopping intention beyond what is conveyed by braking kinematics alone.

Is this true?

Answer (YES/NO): YES